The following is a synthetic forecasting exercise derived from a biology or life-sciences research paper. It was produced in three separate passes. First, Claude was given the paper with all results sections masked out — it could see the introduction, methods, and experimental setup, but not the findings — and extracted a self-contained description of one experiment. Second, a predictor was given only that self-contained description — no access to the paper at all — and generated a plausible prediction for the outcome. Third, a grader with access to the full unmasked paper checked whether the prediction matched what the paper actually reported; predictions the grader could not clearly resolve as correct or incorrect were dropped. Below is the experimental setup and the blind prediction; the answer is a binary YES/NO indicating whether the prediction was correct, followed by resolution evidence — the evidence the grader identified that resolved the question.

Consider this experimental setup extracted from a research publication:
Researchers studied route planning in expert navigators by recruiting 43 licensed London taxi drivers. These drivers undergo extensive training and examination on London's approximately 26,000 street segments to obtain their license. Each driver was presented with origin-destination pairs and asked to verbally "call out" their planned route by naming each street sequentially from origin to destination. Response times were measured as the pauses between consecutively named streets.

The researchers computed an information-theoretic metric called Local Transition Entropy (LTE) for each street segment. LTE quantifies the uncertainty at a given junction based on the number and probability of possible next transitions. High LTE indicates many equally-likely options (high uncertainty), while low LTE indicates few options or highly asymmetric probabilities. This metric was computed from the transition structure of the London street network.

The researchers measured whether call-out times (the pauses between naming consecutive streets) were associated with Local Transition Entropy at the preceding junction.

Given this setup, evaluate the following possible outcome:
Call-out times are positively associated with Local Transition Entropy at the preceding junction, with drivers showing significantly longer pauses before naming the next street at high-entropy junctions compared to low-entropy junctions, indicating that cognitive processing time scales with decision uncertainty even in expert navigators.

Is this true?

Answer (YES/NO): NO